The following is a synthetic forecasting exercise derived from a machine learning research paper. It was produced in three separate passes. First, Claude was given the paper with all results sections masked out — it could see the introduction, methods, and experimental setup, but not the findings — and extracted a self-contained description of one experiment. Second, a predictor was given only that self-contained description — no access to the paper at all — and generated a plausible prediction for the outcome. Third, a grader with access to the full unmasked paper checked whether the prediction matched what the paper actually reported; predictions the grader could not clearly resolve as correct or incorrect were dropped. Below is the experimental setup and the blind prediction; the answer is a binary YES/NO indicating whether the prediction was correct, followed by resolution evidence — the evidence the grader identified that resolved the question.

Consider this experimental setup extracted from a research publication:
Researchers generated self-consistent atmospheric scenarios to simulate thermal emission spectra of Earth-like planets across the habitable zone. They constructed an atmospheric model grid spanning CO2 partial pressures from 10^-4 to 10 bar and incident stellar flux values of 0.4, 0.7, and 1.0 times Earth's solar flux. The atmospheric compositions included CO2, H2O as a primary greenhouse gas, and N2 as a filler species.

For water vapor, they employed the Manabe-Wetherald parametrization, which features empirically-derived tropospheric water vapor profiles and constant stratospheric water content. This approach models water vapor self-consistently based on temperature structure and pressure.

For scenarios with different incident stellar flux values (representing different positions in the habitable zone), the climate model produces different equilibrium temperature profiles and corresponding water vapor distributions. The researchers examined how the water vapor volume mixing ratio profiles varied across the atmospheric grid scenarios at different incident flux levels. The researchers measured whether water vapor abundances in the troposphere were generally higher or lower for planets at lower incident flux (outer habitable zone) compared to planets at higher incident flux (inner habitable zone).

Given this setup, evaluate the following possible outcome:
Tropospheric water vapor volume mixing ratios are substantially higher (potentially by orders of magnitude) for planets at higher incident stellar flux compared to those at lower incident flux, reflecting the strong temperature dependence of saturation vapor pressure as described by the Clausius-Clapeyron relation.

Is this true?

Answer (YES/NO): YES